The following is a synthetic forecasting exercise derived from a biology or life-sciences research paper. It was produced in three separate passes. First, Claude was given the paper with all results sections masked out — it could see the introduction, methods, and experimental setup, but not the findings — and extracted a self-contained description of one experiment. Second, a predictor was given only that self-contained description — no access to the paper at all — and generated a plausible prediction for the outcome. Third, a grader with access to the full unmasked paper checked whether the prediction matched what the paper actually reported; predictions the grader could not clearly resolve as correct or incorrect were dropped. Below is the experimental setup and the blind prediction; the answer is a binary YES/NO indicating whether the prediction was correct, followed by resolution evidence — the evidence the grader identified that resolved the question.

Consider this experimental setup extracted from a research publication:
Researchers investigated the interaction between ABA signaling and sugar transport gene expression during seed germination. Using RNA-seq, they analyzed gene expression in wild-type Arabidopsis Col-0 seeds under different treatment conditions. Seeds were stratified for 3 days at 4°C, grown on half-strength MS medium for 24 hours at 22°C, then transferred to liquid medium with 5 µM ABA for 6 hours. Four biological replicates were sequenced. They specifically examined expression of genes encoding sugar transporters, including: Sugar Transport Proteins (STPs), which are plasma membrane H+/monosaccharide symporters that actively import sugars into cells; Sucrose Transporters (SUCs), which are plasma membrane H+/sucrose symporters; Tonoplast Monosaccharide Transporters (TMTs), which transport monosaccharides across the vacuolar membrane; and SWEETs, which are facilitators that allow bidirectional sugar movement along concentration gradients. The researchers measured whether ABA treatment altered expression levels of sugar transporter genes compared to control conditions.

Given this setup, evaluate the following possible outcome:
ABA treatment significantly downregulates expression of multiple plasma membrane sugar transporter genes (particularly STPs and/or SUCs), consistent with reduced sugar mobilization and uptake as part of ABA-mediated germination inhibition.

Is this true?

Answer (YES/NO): YES